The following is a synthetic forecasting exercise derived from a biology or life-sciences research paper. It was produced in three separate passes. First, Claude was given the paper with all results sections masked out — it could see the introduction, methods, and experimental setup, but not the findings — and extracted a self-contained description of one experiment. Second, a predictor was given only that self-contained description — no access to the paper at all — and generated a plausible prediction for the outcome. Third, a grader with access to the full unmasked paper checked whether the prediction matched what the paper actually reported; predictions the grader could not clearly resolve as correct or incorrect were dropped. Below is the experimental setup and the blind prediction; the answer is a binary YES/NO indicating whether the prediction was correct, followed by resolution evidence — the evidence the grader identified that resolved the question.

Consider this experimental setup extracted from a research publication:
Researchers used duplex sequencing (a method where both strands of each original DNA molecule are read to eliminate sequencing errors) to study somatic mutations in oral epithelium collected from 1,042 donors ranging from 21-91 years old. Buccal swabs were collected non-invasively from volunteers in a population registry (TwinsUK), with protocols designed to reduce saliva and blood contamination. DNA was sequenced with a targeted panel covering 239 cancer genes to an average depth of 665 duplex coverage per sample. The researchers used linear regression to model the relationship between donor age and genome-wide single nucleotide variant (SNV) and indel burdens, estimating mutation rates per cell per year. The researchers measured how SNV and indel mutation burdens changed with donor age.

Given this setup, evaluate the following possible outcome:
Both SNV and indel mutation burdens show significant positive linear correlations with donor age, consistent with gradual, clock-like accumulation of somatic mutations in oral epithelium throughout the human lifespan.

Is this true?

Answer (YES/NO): YES